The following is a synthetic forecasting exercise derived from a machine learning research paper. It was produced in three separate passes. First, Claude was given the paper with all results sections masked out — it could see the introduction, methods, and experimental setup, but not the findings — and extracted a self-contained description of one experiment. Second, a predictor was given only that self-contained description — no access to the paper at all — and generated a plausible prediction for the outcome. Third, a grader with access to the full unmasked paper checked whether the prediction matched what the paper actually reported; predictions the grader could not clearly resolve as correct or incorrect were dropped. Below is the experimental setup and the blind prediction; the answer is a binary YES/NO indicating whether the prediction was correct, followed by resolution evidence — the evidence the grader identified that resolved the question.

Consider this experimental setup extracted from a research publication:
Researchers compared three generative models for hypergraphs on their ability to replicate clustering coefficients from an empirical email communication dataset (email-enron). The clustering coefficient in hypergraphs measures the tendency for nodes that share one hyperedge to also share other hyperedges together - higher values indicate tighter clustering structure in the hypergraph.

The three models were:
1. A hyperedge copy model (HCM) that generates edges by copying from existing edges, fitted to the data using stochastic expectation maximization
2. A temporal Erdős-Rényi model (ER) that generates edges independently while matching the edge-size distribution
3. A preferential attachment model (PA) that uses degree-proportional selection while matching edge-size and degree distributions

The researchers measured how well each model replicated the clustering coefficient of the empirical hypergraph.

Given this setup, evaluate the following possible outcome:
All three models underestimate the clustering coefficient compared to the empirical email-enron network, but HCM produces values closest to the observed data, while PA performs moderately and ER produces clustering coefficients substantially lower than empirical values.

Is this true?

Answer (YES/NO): NO